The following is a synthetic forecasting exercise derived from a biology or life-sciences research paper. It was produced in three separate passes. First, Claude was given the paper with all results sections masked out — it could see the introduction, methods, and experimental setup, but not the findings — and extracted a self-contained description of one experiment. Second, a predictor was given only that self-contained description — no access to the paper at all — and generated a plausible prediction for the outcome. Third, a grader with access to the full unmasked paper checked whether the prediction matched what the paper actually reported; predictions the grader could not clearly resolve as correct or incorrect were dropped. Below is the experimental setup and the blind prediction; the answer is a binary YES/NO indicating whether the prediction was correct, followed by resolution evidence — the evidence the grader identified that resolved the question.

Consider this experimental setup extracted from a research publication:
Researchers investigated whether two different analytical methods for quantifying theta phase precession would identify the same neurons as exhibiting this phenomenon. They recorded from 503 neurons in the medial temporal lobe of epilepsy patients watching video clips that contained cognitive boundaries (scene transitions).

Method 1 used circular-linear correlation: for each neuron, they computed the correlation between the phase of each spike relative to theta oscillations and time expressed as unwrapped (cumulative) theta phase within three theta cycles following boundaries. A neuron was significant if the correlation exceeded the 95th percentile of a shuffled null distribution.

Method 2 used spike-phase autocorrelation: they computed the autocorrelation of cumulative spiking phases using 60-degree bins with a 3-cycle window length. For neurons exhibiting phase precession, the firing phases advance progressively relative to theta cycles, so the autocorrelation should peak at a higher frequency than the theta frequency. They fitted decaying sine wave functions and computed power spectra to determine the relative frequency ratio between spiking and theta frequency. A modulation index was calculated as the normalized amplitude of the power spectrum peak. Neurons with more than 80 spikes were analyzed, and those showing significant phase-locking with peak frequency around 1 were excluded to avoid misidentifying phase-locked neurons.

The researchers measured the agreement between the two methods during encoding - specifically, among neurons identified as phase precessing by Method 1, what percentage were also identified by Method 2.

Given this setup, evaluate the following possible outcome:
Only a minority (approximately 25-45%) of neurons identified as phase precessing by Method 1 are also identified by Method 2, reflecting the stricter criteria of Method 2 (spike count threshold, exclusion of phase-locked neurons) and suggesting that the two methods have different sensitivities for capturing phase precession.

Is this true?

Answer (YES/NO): NO